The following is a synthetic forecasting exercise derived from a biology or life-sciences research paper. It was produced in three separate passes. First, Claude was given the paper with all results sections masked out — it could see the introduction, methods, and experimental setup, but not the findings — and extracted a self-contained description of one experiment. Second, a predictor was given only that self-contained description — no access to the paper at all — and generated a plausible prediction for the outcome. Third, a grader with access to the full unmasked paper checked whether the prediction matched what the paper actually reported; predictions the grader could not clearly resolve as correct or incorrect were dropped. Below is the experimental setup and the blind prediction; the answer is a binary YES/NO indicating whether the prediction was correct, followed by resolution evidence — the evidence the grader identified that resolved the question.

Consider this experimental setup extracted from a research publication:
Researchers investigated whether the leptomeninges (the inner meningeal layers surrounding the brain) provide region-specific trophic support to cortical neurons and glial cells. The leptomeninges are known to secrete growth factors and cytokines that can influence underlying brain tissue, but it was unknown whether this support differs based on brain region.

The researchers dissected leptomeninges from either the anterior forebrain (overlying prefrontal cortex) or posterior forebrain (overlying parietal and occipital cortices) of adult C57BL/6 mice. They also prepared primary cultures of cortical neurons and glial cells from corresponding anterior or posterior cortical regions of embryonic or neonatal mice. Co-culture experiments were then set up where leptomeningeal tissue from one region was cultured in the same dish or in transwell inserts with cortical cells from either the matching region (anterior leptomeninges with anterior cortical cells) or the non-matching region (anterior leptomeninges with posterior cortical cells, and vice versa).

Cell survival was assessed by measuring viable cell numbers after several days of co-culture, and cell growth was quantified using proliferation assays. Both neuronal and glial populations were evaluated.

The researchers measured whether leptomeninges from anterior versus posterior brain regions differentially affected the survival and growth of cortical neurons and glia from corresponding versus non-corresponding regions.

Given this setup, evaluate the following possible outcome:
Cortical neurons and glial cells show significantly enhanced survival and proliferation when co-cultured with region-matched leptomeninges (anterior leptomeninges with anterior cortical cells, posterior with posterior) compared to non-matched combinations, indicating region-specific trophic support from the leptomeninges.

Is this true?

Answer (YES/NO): NO